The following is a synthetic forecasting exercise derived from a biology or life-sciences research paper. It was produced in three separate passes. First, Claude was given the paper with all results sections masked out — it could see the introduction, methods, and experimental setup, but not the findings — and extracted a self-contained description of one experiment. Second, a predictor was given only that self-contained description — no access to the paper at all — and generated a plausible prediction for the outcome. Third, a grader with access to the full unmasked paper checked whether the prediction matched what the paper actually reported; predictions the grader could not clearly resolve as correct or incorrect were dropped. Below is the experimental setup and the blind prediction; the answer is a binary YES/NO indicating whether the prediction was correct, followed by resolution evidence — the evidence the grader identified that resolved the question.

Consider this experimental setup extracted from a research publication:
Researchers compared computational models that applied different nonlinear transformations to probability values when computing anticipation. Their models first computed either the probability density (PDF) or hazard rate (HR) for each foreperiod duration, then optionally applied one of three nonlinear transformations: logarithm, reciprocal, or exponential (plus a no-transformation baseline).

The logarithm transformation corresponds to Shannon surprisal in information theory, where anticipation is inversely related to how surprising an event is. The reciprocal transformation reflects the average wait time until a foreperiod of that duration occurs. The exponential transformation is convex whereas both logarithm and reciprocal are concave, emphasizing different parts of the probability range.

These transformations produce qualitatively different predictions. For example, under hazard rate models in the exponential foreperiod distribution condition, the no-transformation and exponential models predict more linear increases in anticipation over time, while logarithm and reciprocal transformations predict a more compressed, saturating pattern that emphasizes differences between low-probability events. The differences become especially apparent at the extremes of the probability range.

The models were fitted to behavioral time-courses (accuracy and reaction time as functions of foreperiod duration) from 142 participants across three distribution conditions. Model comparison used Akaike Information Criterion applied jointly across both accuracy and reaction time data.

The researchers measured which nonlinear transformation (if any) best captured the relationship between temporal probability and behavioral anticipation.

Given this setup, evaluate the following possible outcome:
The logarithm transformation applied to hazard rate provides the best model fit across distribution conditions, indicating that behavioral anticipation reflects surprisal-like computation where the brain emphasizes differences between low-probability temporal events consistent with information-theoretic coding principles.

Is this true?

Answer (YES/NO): YES